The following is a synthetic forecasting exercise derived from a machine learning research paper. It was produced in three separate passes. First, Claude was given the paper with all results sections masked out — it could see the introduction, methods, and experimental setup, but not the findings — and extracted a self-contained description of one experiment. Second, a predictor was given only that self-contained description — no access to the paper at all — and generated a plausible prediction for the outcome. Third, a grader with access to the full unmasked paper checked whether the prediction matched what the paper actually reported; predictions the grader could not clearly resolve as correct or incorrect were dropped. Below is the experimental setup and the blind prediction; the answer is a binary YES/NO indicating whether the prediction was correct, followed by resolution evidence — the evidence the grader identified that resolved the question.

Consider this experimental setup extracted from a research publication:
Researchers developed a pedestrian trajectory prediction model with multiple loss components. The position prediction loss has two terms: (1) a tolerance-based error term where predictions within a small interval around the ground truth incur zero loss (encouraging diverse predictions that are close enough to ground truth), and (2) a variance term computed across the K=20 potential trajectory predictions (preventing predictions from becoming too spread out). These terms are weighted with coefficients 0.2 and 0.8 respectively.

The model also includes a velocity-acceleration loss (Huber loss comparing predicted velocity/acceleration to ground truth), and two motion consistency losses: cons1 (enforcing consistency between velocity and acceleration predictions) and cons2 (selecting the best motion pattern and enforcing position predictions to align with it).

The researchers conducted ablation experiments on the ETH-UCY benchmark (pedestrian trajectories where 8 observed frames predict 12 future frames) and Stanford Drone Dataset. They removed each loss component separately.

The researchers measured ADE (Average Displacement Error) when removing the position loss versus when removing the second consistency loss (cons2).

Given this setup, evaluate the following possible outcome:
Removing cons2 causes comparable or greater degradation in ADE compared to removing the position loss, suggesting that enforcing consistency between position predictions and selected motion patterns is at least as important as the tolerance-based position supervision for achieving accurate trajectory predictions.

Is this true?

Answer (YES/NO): YES